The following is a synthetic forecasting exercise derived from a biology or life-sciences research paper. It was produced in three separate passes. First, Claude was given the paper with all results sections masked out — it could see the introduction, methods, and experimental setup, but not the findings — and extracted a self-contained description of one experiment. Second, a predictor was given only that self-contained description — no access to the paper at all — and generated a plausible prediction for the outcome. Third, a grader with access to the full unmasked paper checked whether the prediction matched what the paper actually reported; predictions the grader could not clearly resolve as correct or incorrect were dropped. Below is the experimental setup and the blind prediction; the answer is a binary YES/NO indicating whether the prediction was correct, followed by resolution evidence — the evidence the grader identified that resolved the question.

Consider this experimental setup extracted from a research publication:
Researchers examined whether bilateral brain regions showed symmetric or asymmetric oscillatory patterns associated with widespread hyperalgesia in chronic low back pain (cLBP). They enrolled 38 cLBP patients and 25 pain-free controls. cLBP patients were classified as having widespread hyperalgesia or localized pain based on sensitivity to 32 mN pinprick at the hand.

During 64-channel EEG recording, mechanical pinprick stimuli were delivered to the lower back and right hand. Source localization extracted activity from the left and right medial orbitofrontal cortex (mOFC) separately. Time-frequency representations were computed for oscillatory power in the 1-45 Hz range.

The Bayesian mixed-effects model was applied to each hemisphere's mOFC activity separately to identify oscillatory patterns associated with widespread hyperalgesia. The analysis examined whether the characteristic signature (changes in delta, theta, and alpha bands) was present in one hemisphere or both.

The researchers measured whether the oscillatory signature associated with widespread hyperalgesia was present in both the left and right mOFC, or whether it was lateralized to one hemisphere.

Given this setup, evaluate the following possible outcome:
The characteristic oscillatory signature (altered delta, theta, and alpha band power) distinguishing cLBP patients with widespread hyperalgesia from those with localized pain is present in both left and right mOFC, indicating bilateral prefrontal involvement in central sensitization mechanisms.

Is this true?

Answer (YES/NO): YES